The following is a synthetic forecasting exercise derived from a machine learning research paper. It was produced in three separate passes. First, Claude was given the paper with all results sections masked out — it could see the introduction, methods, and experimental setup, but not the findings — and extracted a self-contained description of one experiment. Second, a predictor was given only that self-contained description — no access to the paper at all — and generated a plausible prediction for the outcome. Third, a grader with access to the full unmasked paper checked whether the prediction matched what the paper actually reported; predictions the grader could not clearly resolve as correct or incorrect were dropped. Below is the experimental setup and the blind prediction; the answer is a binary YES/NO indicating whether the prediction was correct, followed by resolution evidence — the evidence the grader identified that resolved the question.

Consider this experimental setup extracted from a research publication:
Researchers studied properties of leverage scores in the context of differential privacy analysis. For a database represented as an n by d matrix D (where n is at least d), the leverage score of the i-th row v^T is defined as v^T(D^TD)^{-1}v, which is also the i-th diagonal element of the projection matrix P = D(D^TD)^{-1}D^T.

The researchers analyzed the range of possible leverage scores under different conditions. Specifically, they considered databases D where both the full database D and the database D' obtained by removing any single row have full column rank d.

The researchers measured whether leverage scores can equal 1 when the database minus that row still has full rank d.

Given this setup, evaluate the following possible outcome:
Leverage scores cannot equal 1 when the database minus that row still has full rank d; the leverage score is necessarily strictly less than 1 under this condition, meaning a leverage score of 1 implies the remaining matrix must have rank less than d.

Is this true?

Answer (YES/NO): YES